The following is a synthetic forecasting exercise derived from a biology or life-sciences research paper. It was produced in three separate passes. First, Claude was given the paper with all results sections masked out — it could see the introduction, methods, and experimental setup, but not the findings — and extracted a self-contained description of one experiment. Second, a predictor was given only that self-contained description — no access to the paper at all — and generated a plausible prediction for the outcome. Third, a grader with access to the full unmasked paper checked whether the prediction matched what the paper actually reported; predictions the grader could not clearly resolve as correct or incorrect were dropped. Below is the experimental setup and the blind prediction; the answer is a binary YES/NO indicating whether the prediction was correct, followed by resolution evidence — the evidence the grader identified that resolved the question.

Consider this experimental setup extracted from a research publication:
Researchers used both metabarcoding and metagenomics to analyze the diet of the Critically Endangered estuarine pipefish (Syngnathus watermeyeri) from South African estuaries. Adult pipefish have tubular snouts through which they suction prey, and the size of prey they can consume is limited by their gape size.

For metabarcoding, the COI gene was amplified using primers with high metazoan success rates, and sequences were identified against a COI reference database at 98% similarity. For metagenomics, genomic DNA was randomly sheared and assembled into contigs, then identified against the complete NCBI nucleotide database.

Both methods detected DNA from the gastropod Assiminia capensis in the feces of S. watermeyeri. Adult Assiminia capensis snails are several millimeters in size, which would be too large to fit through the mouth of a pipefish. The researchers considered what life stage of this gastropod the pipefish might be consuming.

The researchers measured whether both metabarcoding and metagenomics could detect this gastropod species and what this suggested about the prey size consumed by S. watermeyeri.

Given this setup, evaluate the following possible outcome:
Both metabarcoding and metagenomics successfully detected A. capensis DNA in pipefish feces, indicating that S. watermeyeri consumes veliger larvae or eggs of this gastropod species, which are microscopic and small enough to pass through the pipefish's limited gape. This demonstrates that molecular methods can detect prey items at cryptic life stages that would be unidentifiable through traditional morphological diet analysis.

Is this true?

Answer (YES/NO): YES